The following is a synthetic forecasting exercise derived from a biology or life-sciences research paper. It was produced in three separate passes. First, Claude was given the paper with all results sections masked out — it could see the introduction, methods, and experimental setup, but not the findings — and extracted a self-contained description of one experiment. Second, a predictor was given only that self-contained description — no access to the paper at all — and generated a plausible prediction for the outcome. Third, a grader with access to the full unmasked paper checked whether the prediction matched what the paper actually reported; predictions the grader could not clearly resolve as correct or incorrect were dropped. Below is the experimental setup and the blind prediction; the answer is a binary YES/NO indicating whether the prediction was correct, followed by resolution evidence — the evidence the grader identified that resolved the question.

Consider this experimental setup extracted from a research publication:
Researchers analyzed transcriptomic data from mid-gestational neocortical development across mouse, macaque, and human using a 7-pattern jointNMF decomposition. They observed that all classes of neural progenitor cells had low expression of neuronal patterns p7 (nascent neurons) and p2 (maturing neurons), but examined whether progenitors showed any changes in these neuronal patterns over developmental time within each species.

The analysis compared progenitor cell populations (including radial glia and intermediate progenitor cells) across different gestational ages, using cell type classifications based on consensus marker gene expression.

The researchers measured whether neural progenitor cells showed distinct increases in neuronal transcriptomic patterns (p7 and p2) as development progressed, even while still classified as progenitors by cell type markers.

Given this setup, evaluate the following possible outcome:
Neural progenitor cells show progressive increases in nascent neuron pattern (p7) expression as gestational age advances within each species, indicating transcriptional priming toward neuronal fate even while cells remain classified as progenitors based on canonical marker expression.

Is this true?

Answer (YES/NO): YES